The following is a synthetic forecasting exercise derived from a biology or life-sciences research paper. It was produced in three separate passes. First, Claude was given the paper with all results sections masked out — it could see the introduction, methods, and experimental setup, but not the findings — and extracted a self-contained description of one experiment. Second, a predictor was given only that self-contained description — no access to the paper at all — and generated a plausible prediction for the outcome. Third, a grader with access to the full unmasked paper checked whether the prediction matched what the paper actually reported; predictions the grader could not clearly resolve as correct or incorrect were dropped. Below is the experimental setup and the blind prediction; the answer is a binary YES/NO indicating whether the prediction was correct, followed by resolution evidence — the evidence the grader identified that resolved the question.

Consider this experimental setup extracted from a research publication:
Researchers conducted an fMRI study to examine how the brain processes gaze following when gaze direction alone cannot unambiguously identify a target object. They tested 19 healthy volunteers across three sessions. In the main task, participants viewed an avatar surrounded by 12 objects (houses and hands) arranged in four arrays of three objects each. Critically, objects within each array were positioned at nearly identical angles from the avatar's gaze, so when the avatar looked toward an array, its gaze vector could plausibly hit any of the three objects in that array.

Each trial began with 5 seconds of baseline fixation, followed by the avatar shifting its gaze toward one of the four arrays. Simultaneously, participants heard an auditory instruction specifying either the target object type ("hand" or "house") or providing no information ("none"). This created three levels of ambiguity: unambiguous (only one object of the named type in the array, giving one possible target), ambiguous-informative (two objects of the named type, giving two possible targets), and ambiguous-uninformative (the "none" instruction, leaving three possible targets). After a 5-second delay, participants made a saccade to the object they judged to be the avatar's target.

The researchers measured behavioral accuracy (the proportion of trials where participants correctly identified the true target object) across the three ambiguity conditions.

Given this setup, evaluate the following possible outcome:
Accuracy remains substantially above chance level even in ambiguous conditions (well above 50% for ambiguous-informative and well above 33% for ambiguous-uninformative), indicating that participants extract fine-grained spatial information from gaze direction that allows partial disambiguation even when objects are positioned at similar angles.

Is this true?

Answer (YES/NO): NO